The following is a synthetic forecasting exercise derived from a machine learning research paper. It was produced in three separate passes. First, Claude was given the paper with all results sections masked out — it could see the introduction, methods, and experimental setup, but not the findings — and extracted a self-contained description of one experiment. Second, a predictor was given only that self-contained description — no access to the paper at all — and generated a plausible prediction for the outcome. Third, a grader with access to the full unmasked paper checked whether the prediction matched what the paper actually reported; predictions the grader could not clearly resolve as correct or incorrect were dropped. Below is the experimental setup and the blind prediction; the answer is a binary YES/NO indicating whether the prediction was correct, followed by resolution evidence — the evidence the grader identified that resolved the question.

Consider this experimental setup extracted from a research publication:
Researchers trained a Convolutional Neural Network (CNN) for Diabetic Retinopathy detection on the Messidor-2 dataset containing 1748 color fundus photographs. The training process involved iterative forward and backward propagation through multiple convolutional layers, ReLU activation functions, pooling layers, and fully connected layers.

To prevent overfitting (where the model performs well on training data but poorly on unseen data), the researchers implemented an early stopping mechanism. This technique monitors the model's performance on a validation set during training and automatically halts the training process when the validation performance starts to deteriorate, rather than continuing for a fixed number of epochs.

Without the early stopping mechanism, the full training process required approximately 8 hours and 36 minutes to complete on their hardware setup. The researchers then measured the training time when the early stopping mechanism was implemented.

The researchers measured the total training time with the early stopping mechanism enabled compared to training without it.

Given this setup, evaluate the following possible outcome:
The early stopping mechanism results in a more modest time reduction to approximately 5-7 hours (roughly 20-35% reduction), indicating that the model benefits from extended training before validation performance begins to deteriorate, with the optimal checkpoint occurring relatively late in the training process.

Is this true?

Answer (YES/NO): NO